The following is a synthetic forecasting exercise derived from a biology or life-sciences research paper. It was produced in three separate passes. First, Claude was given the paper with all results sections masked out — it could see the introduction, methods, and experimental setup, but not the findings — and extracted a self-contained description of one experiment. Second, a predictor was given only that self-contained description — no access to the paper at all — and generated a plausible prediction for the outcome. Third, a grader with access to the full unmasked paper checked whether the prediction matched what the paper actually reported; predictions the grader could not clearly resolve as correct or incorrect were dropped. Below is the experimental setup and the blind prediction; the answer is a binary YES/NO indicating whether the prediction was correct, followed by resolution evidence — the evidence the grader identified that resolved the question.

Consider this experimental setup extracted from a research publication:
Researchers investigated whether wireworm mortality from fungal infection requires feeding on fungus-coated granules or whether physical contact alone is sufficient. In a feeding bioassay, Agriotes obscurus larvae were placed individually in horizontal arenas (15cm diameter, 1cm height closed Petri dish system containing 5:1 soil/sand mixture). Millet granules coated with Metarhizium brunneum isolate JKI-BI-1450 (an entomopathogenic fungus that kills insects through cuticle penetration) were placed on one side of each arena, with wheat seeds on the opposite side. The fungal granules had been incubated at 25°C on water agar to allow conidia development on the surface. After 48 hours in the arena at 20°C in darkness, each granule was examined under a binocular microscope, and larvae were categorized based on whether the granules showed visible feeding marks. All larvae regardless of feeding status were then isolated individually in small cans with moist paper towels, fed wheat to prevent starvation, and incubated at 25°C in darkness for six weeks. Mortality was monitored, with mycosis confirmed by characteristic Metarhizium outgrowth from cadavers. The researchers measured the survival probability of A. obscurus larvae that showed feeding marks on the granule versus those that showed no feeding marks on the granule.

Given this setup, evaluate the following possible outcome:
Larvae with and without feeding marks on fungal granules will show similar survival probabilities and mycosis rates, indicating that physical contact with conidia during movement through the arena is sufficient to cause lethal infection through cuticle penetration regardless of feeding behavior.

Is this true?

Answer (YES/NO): YES